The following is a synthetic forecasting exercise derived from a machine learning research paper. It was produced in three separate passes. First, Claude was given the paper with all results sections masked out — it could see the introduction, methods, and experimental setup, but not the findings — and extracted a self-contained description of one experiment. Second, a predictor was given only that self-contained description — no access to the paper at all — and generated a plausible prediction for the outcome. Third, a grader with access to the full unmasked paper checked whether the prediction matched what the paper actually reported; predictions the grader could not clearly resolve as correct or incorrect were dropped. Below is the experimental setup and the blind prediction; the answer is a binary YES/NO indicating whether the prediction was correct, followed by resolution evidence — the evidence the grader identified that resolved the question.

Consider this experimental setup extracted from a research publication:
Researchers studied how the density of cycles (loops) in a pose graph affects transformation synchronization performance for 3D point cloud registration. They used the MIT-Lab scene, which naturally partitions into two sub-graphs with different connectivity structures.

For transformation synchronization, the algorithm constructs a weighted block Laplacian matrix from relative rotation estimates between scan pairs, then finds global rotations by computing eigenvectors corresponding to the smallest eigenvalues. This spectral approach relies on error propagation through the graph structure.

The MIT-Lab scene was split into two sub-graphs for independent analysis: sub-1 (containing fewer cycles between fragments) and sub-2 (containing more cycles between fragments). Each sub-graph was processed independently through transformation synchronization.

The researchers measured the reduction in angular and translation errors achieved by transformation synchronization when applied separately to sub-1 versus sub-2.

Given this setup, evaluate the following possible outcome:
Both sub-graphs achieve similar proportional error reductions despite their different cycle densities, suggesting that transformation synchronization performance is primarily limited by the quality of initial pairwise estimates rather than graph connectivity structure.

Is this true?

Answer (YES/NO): NO